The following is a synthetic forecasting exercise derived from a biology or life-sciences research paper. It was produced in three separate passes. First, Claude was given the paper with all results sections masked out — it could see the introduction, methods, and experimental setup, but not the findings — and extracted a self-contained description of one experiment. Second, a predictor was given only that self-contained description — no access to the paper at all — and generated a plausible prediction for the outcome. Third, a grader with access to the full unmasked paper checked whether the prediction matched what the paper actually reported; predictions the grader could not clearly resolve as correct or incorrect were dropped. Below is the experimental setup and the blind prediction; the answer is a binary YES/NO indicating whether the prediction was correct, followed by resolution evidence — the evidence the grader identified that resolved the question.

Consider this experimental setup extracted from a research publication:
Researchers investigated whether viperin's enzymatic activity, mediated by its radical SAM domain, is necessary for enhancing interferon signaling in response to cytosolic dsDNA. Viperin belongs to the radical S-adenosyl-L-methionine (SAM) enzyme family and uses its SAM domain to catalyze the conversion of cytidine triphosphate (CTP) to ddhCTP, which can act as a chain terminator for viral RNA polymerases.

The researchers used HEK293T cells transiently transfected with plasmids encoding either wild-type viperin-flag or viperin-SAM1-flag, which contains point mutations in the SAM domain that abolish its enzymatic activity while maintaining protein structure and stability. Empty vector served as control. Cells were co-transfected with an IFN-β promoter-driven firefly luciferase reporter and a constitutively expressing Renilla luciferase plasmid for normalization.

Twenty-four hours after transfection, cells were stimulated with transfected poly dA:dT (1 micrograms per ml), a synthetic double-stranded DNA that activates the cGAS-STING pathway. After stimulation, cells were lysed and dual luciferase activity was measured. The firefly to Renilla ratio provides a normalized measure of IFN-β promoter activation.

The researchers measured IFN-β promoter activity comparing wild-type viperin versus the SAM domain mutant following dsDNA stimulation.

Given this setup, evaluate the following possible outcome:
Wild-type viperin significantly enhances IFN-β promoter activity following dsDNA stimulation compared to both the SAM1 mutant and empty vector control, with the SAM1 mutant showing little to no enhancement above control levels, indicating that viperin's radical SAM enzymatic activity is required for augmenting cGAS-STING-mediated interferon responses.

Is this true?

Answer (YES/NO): YES